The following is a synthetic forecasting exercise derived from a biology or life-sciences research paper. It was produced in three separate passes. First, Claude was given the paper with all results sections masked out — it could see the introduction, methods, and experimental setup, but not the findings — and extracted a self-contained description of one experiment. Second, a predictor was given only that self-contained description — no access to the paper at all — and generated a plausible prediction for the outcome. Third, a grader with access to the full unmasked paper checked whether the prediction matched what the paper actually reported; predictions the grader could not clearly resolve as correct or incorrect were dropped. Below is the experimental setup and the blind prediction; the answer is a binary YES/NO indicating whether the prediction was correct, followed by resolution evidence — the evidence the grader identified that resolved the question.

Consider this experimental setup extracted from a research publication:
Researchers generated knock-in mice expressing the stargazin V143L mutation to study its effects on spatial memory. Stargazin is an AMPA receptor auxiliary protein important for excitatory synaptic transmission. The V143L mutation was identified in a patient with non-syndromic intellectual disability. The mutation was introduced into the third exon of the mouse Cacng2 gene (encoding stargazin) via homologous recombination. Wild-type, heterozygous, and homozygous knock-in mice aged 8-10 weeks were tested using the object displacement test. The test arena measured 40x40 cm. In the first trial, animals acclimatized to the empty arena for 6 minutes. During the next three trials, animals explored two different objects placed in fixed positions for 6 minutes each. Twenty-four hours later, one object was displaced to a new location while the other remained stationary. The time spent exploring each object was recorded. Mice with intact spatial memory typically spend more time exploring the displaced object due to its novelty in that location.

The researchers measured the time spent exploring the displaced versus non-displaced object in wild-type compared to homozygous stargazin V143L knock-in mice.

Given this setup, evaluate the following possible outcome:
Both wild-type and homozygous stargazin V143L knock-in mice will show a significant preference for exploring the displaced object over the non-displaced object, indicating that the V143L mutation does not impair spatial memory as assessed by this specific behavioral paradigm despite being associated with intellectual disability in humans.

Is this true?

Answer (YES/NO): NO